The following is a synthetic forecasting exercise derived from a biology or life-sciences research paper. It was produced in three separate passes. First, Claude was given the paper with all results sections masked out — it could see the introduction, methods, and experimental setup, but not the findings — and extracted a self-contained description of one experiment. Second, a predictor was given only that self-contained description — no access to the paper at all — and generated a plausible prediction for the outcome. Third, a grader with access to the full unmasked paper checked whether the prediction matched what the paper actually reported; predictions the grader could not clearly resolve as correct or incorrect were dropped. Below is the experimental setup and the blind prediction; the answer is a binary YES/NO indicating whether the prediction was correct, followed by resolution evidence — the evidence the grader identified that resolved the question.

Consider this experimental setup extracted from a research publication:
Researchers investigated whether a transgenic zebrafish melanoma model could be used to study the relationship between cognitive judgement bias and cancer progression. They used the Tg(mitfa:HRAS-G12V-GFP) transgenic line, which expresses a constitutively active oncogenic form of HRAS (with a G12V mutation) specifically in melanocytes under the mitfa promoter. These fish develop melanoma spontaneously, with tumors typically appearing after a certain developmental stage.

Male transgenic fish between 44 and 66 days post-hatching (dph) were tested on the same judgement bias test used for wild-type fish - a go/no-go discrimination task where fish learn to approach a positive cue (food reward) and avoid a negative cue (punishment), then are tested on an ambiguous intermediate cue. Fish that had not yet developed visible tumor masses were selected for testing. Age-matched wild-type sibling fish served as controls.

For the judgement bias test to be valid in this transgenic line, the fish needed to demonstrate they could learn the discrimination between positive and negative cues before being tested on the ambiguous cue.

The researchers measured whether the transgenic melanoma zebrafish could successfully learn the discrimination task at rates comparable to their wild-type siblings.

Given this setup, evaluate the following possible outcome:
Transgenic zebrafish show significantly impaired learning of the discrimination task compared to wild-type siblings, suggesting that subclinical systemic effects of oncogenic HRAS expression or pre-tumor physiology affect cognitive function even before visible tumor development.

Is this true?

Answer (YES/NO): NO